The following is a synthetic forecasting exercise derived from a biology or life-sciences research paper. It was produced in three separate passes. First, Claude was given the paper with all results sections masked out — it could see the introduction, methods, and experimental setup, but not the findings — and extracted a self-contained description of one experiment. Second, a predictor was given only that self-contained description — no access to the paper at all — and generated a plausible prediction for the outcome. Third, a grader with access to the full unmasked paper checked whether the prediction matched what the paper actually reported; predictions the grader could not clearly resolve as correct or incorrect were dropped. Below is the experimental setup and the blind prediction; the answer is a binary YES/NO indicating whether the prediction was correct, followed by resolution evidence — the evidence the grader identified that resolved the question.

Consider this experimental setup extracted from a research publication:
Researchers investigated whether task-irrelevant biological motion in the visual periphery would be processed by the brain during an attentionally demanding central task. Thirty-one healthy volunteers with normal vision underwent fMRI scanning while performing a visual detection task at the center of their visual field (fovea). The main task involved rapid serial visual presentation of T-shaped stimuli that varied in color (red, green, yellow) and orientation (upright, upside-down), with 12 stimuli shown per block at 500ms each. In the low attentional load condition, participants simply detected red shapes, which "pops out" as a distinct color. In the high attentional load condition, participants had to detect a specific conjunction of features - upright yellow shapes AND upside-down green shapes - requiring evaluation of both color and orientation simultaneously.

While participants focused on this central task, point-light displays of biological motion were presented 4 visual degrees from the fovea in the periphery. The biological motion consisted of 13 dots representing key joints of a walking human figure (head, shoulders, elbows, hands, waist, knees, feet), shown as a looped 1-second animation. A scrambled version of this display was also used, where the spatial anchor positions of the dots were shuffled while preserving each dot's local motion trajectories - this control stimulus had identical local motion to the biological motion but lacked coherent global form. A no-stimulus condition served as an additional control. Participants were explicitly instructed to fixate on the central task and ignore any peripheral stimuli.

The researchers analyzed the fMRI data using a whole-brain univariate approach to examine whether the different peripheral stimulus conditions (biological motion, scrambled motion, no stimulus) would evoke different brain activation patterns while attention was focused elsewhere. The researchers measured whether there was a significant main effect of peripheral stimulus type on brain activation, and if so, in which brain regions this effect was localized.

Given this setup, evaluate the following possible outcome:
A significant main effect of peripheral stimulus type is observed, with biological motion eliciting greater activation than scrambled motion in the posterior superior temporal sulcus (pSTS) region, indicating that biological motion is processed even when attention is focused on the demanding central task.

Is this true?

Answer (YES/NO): NO